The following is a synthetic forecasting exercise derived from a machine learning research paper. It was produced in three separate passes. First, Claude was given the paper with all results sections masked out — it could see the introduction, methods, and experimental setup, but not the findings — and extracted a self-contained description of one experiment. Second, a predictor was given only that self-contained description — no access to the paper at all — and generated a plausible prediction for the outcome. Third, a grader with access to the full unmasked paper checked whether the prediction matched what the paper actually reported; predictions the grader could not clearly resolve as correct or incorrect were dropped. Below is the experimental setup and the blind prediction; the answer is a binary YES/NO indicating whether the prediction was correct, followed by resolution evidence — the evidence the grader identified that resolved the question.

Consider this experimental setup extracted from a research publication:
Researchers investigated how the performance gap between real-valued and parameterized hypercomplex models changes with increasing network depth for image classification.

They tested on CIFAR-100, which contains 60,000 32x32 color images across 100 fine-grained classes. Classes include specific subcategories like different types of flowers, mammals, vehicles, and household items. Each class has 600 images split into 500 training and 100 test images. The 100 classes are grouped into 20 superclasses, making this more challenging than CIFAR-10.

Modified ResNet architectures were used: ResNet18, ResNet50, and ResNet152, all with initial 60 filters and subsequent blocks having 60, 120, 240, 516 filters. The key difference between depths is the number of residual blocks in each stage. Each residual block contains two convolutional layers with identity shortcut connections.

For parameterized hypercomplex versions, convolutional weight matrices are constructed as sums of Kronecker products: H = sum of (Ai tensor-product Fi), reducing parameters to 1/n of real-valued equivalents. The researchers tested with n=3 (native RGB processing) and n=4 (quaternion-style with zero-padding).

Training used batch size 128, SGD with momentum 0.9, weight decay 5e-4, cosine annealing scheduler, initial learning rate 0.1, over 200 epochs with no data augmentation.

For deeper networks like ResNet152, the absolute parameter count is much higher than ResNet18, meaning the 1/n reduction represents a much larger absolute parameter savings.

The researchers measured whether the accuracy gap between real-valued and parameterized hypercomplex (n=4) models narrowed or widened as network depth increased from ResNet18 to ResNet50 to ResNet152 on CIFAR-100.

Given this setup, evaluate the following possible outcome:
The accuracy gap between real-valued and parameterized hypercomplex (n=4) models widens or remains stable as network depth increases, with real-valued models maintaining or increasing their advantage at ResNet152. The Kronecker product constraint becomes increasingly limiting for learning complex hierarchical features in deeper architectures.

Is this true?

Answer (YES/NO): NO